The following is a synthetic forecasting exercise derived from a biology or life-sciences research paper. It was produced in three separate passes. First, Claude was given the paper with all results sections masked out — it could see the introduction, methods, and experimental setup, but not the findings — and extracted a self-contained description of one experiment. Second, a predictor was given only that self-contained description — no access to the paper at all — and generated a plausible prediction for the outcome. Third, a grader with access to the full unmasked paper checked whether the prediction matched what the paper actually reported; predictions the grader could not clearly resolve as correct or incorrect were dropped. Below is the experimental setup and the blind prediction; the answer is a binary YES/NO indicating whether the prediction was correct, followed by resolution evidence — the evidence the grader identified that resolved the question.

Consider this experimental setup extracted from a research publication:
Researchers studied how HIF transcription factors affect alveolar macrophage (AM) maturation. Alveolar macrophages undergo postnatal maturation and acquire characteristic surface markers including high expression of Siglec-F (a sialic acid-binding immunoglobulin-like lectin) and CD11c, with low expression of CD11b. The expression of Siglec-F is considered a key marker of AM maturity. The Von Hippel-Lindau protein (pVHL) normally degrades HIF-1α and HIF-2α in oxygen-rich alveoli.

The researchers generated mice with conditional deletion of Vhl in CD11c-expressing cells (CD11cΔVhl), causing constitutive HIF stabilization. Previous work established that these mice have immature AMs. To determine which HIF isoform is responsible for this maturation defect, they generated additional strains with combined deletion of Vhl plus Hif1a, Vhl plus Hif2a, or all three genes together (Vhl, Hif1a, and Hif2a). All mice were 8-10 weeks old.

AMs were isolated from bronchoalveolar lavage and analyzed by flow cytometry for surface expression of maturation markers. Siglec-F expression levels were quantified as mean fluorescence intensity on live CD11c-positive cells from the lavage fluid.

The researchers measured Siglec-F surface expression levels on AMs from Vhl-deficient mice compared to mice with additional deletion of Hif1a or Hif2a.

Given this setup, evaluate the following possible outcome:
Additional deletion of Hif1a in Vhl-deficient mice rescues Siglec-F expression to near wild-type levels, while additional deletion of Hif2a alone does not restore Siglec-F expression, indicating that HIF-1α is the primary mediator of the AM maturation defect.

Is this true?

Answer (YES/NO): NO